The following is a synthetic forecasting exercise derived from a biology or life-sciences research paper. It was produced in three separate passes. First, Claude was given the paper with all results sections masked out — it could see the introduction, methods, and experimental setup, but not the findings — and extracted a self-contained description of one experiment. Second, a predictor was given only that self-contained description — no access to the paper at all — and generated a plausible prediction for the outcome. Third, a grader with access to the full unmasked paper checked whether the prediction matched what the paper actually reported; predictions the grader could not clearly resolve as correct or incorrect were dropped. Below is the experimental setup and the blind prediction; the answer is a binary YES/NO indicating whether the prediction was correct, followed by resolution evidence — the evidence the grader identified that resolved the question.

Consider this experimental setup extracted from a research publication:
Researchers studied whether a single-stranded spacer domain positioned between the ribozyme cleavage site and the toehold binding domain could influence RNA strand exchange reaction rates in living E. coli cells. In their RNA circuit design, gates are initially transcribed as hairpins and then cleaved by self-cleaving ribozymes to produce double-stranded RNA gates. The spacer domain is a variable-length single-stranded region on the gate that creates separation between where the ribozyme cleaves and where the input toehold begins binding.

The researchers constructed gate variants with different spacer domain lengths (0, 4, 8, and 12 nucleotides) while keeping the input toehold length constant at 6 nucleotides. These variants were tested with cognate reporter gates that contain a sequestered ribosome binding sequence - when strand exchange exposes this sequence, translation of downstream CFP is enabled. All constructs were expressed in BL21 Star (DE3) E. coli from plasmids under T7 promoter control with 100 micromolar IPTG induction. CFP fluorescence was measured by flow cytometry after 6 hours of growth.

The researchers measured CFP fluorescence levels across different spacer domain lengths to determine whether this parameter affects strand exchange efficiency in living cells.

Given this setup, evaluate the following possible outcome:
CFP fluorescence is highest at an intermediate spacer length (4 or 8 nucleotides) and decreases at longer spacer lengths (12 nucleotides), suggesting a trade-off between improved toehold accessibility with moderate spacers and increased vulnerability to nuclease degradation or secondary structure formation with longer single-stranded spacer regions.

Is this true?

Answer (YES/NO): NO